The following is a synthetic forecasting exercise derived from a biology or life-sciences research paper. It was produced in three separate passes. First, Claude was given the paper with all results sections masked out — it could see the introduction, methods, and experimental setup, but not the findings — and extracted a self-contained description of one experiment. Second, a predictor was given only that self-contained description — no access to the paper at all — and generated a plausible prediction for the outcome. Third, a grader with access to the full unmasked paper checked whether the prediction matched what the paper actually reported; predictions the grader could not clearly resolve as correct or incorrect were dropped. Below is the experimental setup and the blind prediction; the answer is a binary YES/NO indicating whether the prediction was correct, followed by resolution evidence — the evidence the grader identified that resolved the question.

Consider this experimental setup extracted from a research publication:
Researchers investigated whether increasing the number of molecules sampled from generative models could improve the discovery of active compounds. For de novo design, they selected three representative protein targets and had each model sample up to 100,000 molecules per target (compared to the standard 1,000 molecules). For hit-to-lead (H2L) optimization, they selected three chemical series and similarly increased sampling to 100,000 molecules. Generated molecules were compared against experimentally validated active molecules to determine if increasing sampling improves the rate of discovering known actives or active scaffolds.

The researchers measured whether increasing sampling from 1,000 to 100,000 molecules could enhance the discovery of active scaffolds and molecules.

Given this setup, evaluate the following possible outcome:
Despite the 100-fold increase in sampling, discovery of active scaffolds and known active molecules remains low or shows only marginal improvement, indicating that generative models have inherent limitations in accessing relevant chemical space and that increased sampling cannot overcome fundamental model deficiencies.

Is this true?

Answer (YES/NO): NO